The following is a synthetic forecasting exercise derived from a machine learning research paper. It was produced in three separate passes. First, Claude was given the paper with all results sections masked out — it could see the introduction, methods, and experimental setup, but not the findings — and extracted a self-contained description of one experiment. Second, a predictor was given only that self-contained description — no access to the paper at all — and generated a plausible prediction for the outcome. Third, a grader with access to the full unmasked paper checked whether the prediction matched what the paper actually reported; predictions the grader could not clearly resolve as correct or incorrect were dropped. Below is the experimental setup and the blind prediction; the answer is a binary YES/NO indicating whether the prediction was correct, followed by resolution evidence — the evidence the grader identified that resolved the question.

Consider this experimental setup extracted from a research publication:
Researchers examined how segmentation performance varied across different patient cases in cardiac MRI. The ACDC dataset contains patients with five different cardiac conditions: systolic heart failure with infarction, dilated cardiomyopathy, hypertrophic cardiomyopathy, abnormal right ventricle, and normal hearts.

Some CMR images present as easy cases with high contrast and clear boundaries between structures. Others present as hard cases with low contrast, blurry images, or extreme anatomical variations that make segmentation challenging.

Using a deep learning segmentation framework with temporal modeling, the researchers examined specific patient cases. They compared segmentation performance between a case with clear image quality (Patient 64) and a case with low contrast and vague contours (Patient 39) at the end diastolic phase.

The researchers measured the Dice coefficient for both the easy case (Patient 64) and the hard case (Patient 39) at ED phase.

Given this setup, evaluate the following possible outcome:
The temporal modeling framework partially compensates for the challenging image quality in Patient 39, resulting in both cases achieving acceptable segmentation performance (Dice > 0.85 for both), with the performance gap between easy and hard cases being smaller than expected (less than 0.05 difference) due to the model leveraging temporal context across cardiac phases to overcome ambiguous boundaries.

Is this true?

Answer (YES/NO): NO